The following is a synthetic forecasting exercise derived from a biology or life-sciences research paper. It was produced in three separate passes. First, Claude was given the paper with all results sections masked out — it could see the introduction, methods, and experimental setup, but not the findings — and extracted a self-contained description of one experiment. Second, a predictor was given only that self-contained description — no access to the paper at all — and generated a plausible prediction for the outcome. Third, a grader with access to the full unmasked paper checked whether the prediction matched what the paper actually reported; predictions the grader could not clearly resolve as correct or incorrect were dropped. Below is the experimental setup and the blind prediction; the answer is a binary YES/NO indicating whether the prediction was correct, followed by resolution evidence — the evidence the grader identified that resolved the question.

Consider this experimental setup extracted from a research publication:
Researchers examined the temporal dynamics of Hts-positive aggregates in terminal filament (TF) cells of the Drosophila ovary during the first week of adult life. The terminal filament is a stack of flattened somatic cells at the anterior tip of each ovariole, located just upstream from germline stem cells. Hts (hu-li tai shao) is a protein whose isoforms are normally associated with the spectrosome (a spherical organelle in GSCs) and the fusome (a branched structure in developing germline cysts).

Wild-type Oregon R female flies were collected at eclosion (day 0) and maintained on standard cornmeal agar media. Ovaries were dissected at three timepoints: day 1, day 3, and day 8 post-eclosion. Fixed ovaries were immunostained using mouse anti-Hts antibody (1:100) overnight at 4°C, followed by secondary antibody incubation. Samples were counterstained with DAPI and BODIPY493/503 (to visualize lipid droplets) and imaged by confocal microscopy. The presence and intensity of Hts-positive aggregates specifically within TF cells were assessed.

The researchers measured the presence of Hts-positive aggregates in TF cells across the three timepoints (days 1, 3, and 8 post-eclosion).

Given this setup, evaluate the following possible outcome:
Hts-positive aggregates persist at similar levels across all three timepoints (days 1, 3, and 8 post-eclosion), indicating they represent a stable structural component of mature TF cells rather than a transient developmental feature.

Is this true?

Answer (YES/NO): NO